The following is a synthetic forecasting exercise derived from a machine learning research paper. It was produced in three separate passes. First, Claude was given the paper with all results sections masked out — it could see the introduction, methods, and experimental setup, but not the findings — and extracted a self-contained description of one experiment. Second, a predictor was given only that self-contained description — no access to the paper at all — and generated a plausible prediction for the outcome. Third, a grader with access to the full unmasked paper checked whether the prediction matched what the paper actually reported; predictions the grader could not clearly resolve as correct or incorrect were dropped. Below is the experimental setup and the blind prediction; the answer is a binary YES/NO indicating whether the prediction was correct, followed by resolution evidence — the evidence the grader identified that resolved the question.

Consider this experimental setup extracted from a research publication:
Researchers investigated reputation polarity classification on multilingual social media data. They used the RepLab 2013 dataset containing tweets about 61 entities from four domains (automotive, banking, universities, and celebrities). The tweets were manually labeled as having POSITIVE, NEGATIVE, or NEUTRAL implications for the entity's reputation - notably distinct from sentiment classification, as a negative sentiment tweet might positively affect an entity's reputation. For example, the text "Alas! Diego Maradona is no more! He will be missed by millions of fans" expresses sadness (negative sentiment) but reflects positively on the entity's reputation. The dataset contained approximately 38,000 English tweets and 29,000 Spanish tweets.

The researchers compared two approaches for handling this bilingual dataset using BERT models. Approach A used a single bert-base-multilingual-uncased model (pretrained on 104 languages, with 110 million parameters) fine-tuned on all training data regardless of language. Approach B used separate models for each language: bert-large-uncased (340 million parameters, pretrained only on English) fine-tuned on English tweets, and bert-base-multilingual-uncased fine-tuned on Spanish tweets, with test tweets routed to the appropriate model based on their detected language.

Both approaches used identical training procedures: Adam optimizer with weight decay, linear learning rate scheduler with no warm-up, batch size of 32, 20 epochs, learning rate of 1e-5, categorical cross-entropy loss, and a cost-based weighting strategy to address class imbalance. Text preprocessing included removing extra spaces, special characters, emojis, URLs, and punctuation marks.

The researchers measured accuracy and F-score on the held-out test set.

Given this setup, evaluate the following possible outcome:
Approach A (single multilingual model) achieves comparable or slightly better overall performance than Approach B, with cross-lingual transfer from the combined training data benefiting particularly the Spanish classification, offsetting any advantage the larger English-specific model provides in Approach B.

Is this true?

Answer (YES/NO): NO